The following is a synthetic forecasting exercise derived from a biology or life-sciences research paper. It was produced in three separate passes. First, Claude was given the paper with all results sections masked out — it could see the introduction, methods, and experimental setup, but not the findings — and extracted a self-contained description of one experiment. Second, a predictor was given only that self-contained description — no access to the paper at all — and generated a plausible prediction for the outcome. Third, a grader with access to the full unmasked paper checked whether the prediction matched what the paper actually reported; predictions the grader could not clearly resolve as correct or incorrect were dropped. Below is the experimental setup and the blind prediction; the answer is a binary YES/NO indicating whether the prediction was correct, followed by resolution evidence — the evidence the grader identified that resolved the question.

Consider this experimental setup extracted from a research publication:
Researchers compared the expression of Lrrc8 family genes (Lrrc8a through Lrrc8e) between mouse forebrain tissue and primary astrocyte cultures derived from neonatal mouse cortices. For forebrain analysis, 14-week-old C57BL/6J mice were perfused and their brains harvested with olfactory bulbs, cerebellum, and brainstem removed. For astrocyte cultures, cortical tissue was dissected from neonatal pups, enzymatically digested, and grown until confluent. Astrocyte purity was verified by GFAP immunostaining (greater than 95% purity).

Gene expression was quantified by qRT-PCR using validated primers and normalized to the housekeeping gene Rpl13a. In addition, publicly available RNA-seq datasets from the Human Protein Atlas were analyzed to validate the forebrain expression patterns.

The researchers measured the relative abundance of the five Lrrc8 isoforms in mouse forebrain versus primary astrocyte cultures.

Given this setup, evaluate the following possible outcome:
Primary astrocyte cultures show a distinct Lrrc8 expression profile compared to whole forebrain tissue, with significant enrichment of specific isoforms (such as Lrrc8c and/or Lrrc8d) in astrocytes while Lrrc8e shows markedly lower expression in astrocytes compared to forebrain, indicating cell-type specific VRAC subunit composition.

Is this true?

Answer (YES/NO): NO